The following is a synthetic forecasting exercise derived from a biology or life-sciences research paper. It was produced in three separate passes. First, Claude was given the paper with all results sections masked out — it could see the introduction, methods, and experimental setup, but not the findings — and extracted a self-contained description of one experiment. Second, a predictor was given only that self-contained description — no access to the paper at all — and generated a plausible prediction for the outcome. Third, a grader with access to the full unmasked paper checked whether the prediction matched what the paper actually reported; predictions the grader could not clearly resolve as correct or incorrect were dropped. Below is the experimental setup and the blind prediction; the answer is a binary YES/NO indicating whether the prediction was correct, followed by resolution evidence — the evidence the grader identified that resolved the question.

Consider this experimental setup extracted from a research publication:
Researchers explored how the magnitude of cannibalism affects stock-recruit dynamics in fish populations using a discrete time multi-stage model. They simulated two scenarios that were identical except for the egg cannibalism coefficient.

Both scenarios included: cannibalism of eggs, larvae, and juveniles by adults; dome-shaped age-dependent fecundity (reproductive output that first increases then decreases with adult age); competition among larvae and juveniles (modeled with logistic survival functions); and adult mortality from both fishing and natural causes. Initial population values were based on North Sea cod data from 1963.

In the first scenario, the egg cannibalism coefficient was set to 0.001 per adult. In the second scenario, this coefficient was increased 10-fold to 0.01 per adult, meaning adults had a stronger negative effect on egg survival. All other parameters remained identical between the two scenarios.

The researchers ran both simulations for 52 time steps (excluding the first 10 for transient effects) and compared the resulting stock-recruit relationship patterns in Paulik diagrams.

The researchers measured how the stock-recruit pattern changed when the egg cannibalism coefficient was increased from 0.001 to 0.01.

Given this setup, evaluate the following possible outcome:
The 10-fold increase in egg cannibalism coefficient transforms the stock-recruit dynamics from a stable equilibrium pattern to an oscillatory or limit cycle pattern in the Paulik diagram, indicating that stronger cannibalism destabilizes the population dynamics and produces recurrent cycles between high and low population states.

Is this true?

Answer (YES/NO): NO